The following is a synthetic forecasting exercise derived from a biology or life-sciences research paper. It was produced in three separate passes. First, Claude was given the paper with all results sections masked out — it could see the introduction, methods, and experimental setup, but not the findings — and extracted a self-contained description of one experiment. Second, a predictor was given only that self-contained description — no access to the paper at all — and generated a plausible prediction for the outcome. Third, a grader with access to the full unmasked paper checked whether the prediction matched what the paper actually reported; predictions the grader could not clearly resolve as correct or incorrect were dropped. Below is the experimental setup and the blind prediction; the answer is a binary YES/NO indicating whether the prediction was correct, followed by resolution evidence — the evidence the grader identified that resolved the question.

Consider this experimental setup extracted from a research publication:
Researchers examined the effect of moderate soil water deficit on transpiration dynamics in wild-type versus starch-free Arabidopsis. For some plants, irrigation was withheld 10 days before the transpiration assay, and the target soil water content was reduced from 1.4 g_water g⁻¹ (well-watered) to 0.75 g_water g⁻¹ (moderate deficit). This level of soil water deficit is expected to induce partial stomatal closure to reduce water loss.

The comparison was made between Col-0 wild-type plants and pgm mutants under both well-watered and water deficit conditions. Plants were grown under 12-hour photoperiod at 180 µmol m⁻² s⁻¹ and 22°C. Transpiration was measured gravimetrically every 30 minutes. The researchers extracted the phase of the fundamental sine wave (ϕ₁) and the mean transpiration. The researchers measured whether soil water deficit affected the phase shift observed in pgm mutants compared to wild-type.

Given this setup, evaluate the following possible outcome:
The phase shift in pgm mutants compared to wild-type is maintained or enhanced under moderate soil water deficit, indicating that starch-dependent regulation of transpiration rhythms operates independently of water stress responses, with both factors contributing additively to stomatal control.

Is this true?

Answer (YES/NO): YES